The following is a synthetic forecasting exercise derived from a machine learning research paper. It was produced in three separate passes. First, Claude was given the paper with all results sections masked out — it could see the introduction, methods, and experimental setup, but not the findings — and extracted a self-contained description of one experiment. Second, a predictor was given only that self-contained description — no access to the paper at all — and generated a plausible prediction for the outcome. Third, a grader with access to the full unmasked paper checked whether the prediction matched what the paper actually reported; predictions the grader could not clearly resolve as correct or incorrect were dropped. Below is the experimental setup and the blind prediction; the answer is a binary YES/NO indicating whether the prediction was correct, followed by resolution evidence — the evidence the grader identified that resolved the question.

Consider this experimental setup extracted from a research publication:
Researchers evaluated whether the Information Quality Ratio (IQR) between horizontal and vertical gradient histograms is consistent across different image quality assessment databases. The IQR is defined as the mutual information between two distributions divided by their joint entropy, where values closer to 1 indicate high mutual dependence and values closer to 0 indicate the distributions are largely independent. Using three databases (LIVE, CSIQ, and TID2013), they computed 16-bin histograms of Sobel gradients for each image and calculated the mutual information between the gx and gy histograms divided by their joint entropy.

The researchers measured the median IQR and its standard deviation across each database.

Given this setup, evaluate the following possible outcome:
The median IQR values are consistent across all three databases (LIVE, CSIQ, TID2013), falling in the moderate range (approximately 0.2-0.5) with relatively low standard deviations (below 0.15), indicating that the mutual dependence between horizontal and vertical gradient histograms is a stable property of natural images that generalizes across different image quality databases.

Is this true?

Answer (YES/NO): YES